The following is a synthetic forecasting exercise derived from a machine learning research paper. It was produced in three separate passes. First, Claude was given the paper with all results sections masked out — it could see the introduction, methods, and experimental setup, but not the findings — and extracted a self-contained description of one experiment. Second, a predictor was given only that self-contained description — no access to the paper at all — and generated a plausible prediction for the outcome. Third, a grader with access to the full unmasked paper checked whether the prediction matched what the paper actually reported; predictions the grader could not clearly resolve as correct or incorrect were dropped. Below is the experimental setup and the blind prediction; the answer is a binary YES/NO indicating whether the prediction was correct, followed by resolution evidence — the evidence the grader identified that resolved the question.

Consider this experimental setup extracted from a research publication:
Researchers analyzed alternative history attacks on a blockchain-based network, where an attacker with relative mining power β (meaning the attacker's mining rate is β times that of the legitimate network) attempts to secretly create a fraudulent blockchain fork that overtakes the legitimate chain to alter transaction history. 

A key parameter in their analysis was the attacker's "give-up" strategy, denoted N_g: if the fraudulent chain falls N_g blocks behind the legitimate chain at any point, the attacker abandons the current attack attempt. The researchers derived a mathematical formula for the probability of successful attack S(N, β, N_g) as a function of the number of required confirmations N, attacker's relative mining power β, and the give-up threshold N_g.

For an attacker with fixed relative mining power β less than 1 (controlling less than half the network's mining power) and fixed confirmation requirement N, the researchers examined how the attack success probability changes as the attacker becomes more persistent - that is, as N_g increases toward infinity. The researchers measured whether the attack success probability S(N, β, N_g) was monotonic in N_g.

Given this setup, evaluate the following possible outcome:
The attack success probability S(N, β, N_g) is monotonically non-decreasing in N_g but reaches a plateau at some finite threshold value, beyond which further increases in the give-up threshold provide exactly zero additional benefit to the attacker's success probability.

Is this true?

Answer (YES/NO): NO